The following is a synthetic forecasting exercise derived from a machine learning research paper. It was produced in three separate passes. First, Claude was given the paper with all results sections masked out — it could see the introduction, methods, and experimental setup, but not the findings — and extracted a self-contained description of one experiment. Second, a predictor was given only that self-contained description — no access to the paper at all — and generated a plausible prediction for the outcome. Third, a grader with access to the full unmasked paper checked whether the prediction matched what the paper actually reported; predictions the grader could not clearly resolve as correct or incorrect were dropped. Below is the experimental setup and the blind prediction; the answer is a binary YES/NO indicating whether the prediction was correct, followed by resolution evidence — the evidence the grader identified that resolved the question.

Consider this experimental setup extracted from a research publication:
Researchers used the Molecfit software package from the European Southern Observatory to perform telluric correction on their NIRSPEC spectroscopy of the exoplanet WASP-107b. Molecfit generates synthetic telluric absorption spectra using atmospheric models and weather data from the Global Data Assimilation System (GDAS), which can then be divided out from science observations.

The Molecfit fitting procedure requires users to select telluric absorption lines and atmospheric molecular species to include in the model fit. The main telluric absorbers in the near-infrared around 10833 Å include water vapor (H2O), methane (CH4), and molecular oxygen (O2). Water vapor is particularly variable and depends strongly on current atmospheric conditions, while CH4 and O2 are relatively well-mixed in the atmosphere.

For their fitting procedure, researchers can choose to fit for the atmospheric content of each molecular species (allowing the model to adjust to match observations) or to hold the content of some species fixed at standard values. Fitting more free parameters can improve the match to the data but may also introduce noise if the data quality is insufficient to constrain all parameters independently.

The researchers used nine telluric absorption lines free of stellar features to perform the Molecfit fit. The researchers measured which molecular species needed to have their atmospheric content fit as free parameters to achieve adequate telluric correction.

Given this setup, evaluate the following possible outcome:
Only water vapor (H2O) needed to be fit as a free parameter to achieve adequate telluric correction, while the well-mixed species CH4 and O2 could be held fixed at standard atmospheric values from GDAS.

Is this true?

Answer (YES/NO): YES